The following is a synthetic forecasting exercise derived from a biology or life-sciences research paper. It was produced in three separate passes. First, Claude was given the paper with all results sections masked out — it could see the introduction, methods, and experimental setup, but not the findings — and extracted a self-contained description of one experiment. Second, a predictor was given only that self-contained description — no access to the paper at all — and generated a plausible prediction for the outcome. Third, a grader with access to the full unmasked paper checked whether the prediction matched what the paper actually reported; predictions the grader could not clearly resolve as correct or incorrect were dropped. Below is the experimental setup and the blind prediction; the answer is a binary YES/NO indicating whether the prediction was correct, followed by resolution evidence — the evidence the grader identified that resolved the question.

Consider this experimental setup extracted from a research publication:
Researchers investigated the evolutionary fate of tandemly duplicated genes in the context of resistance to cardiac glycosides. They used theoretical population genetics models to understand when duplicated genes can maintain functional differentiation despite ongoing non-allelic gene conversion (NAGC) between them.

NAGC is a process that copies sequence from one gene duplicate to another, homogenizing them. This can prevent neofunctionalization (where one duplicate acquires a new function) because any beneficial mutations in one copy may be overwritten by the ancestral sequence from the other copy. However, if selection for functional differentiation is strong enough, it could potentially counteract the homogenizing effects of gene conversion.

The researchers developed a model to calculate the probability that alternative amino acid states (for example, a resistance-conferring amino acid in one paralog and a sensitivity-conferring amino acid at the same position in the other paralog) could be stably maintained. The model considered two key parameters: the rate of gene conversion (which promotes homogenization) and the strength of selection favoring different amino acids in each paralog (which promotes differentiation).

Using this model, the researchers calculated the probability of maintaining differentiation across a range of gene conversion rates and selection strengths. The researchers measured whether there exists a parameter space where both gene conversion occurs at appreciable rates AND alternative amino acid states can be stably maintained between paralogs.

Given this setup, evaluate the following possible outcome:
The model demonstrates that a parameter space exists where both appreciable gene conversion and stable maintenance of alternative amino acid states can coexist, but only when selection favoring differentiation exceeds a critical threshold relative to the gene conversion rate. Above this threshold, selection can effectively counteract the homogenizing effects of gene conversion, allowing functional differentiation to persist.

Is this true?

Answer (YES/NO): YES